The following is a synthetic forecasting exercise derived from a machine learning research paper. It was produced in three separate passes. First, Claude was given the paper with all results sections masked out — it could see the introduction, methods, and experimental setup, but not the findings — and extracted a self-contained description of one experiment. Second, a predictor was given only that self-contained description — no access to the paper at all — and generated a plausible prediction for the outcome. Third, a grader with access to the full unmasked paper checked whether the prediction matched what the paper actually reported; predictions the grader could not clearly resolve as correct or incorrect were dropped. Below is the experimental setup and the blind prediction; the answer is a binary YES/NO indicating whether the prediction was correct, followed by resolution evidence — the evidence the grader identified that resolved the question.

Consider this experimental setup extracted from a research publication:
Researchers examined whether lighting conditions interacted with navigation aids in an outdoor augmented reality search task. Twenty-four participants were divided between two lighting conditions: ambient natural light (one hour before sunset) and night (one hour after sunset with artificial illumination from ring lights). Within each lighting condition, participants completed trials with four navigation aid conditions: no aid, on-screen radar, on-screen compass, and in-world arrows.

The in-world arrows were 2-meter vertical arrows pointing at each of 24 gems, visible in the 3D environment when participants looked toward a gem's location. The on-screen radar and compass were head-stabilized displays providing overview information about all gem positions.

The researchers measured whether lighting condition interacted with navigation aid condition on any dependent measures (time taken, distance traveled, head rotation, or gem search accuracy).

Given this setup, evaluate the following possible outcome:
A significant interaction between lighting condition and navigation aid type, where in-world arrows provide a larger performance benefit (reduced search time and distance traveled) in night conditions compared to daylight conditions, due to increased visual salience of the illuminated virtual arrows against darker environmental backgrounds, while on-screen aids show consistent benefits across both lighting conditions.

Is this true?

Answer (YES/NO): NO